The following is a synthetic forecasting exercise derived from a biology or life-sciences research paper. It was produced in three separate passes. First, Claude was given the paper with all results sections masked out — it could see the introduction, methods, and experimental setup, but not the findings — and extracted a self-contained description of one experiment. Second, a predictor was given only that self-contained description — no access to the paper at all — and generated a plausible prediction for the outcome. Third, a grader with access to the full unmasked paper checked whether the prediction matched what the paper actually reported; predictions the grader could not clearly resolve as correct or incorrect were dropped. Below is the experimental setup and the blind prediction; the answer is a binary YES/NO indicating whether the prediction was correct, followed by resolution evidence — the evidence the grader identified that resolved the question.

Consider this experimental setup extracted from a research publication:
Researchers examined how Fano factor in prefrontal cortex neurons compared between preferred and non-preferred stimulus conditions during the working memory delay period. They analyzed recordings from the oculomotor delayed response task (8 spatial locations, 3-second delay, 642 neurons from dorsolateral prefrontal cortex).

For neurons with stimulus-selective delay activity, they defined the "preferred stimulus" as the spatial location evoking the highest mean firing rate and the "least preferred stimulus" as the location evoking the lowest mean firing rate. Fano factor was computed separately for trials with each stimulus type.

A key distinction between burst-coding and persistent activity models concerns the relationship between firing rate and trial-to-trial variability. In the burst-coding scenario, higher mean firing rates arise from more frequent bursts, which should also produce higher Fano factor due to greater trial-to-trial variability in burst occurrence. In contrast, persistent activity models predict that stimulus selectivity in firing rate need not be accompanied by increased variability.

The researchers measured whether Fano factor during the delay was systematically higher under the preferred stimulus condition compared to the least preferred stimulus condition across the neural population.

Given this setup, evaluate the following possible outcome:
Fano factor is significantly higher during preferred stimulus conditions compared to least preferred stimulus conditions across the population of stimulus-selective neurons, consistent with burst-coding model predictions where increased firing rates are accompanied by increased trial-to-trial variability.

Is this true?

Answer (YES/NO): NO